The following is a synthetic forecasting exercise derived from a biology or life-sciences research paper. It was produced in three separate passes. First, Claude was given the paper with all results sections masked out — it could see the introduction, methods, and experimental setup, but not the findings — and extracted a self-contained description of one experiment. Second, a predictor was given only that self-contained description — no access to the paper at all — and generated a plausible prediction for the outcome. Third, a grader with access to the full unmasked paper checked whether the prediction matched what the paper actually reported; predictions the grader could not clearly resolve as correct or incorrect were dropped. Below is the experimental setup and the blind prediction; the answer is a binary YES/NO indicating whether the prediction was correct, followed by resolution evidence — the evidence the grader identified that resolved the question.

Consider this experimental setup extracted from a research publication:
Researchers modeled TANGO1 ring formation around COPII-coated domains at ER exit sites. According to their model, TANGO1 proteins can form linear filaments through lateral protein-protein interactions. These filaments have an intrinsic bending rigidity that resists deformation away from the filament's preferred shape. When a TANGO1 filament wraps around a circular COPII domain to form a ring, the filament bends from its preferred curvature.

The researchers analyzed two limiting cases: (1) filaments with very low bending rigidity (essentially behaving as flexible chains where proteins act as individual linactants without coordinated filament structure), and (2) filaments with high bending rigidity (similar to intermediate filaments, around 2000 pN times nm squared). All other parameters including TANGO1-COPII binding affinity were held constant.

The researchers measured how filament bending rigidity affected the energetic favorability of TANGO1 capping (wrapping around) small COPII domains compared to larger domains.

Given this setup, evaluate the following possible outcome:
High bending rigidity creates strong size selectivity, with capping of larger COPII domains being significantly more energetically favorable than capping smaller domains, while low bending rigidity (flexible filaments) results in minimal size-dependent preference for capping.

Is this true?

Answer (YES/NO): YES